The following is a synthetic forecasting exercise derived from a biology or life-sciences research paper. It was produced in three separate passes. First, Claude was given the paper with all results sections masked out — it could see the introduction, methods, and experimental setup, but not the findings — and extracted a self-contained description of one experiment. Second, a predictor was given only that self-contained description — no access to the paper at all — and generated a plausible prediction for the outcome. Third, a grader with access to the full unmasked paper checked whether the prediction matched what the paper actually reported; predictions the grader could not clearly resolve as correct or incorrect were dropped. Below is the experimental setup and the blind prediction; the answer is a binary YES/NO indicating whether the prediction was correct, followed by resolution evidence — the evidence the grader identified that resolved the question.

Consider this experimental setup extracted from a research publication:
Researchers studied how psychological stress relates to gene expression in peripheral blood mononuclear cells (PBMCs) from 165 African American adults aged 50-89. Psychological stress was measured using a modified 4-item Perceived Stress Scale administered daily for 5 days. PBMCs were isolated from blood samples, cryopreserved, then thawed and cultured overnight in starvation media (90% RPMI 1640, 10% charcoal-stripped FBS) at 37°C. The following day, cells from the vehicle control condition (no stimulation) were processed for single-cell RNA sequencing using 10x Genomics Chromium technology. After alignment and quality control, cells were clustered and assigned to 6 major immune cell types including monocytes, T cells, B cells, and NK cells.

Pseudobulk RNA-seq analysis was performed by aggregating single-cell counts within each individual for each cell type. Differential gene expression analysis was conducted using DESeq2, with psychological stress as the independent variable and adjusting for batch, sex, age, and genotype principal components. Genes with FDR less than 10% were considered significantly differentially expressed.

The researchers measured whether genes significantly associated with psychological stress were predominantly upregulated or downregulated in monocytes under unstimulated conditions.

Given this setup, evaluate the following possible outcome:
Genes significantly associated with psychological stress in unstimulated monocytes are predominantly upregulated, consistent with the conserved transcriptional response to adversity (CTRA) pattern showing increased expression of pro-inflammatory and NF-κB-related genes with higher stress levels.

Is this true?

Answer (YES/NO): NO